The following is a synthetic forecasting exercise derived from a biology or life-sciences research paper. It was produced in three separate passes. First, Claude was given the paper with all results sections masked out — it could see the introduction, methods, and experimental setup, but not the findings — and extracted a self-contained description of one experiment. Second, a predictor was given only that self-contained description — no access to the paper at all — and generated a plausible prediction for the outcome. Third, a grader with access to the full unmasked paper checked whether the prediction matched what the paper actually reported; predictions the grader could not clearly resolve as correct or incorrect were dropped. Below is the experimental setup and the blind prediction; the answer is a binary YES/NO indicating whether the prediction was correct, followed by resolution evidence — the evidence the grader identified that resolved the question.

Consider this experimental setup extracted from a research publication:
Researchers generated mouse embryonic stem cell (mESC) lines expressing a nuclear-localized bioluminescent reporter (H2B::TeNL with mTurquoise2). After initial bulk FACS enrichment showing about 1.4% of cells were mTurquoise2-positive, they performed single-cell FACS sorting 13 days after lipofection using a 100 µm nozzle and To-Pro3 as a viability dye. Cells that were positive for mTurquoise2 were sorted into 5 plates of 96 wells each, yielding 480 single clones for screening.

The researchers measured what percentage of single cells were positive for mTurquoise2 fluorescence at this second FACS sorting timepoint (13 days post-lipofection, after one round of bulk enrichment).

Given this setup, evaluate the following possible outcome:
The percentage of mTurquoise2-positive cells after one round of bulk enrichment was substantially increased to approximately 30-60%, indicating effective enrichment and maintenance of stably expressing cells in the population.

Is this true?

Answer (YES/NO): YES